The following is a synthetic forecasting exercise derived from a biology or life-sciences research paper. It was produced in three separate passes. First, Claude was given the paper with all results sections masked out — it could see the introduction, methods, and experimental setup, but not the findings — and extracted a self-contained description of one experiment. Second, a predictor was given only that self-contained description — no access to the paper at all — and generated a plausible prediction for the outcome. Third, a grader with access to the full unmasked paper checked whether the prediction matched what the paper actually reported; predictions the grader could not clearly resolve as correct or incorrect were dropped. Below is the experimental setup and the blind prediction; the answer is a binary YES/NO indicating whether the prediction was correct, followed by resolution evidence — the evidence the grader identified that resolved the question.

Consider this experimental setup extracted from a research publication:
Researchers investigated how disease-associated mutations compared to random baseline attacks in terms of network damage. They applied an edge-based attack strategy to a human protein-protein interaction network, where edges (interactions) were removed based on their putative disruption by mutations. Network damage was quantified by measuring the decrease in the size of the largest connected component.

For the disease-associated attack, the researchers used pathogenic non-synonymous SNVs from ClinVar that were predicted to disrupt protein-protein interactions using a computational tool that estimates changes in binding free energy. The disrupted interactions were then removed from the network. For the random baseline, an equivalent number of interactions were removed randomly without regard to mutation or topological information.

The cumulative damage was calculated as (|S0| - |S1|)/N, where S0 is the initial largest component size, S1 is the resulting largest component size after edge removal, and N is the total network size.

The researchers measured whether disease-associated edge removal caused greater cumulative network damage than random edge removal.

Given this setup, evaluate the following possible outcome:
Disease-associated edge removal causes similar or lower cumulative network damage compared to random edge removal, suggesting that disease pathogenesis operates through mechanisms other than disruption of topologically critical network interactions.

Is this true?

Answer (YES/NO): NO